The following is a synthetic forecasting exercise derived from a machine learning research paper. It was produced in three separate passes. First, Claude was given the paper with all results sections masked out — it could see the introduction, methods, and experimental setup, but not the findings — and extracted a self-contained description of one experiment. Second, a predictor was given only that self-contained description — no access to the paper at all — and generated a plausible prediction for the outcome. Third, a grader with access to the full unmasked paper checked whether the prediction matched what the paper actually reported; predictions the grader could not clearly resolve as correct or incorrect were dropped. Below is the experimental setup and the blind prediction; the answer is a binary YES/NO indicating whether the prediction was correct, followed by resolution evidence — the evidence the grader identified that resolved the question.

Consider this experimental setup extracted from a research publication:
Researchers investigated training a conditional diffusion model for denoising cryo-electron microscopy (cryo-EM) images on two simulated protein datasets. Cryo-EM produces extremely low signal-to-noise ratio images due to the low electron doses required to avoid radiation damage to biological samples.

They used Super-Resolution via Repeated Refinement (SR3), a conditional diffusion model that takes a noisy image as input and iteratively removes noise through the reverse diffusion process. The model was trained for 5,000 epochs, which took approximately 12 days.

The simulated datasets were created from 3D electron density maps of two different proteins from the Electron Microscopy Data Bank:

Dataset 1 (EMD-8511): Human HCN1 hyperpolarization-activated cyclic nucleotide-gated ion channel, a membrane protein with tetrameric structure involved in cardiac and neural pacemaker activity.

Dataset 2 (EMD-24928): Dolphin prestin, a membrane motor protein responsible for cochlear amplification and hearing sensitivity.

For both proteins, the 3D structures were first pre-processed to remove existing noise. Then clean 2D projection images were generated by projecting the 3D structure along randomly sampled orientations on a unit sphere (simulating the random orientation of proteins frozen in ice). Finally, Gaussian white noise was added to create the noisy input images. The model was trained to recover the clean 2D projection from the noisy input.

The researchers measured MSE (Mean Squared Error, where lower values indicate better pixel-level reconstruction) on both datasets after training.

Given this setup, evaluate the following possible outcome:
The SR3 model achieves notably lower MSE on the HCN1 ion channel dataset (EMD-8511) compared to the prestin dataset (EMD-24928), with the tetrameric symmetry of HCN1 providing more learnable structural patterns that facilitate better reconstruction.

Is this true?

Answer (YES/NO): NO